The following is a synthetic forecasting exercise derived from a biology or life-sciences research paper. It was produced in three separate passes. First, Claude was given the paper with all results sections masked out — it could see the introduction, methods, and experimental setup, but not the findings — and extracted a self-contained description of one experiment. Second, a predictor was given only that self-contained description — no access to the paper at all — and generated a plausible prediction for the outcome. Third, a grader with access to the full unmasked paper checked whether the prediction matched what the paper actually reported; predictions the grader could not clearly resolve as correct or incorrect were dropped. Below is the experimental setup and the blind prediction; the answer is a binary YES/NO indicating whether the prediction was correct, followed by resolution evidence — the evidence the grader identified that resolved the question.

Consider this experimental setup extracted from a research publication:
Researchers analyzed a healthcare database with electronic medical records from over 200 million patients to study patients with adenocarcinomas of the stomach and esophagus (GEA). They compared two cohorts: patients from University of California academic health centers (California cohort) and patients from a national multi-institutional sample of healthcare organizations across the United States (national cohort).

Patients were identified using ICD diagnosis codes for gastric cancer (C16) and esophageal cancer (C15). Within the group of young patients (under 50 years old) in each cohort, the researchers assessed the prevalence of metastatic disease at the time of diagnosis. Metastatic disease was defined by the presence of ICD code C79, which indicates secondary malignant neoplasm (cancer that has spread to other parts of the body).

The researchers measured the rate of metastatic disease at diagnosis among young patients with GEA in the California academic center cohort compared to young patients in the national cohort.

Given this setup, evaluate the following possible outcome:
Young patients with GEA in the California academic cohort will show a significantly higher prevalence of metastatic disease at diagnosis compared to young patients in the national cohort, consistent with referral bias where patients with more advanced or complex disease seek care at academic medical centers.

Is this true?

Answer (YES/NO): NO